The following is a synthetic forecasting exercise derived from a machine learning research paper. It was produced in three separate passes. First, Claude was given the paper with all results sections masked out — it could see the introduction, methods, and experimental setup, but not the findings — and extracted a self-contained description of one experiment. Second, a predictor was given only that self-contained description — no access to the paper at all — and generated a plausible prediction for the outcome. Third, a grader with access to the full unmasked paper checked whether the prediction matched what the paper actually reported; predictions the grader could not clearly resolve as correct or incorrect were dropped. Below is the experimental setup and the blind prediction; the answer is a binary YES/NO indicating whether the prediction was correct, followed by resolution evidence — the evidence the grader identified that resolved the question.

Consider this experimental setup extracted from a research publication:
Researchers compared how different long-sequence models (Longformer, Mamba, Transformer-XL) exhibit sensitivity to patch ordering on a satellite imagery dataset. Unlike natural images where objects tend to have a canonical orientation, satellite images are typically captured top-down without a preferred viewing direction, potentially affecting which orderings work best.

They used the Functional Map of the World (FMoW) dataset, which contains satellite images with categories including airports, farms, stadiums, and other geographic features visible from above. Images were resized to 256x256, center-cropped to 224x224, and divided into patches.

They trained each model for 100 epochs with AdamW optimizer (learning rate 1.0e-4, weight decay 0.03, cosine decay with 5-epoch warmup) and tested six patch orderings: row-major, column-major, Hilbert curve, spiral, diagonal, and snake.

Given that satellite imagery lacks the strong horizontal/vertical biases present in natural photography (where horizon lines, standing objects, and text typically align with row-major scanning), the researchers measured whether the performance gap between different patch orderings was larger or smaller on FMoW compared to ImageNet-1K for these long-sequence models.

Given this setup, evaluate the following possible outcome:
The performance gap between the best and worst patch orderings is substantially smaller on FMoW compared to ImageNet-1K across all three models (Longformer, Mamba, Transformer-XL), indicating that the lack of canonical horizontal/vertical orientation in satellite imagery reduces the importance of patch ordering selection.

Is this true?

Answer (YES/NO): YES